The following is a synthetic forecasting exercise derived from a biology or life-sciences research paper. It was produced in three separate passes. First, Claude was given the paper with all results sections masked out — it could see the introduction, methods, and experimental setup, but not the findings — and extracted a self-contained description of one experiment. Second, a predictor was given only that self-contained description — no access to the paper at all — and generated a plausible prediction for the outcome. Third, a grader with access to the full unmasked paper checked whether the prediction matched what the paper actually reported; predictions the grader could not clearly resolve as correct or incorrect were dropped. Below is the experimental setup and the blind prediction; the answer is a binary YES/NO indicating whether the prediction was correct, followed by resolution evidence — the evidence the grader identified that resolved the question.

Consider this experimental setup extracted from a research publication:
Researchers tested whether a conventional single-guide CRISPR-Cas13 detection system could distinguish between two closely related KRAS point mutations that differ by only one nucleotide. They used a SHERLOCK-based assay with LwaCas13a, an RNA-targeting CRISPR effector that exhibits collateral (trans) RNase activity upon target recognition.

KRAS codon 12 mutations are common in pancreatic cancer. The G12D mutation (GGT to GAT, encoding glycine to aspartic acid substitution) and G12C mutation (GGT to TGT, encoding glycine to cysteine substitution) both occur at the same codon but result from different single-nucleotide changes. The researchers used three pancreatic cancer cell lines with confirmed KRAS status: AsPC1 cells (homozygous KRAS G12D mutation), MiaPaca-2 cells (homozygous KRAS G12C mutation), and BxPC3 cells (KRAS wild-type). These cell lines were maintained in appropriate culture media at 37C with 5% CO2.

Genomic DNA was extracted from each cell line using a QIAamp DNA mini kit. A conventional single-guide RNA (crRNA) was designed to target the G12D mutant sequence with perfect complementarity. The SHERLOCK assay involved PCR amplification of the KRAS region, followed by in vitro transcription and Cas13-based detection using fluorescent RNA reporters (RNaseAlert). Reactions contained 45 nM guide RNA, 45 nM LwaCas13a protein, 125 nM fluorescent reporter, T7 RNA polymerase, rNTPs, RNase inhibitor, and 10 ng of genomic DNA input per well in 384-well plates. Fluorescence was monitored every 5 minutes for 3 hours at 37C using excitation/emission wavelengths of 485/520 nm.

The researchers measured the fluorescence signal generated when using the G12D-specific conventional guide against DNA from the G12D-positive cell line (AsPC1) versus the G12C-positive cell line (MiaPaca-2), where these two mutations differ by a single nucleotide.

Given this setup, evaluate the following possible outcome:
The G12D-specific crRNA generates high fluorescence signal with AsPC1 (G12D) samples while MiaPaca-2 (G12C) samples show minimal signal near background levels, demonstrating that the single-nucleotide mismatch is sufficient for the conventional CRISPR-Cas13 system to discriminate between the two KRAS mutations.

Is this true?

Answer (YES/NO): NO